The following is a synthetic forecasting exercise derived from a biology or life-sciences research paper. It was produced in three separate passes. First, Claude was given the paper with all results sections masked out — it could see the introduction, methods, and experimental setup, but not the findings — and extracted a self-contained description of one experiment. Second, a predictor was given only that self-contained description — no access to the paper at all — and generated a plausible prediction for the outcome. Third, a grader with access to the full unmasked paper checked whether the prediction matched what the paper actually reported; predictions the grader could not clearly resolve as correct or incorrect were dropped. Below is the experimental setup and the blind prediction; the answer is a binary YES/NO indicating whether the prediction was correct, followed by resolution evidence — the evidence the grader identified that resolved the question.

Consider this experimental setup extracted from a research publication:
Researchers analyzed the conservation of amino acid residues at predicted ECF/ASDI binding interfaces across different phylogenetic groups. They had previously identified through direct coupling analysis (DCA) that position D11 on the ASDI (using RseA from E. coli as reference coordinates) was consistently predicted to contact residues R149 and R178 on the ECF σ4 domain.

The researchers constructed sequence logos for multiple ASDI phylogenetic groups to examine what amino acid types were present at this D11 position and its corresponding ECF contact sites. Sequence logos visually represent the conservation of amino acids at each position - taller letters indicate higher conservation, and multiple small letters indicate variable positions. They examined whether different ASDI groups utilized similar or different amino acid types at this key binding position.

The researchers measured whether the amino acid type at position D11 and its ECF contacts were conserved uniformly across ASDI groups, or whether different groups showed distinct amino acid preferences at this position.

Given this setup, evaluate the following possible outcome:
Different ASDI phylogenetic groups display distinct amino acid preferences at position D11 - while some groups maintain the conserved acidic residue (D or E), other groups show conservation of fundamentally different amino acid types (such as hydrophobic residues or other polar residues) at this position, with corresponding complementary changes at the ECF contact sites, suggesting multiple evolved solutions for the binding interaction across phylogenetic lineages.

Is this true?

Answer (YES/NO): YES